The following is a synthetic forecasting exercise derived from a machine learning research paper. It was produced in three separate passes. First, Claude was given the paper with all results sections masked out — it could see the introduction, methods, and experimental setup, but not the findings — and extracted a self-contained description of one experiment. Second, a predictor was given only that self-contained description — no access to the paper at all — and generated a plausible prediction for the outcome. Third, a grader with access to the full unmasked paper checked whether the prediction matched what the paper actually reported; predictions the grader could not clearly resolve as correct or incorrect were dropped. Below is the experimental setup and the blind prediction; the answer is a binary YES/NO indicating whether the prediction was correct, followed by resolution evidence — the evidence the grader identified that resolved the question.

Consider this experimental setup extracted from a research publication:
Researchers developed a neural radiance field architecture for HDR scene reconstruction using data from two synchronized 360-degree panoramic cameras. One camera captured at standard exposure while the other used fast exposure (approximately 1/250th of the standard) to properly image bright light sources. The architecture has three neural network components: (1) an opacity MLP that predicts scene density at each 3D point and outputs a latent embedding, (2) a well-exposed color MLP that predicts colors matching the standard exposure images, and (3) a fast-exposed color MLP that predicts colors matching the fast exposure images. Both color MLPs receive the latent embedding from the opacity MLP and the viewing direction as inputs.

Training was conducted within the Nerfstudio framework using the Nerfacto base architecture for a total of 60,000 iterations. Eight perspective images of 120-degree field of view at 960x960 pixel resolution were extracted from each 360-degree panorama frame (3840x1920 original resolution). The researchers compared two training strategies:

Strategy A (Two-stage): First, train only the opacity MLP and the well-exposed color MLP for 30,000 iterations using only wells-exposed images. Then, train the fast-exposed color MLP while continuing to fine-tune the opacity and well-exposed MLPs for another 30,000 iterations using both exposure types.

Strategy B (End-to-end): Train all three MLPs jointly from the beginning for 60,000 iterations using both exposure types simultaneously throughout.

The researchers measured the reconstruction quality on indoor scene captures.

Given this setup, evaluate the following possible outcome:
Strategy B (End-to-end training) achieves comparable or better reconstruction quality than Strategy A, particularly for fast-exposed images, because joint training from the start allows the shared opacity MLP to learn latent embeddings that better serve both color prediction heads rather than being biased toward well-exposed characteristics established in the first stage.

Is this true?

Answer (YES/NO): NO